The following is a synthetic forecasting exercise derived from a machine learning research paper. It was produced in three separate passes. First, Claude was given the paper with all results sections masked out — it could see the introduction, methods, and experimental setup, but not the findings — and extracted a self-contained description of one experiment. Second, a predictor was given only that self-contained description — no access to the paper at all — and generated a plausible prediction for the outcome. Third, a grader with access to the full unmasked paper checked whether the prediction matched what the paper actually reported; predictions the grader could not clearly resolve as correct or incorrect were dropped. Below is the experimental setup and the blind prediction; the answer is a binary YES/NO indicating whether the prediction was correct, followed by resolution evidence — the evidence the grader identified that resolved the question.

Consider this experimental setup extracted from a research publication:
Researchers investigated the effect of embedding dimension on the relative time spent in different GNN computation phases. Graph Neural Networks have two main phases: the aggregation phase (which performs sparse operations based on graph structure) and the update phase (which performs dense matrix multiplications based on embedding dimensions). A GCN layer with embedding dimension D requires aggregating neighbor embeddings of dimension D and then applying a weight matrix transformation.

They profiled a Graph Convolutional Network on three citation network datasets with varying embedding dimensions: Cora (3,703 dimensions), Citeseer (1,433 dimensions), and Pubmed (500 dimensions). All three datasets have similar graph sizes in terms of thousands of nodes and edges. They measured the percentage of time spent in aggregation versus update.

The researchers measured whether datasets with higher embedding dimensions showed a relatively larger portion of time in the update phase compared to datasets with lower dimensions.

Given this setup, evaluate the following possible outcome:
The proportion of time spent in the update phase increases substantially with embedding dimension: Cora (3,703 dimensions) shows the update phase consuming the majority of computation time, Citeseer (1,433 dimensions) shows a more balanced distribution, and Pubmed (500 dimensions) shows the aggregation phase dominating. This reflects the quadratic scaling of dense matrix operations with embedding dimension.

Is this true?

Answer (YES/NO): NO